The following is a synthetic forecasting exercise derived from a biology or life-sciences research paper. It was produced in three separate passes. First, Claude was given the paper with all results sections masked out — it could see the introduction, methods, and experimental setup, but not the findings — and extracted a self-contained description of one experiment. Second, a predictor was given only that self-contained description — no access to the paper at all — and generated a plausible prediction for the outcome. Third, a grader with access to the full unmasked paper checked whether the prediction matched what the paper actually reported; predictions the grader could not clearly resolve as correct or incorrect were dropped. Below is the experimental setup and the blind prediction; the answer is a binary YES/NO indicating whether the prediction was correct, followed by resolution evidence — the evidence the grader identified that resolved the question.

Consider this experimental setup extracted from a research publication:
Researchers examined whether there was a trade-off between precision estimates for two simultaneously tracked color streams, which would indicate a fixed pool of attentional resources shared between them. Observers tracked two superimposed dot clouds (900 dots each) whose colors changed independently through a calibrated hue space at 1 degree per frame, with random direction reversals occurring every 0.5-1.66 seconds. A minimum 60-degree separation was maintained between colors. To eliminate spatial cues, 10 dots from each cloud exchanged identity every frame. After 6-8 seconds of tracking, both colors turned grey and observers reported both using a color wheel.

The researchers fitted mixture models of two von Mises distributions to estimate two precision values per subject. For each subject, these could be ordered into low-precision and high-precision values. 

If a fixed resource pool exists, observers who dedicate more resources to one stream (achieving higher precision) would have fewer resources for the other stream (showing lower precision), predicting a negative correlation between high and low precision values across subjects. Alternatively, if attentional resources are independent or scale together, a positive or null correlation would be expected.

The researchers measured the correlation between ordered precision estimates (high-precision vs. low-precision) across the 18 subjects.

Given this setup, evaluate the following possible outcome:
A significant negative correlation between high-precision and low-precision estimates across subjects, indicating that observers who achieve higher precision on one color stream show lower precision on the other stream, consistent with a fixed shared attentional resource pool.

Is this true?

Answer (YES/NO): NO